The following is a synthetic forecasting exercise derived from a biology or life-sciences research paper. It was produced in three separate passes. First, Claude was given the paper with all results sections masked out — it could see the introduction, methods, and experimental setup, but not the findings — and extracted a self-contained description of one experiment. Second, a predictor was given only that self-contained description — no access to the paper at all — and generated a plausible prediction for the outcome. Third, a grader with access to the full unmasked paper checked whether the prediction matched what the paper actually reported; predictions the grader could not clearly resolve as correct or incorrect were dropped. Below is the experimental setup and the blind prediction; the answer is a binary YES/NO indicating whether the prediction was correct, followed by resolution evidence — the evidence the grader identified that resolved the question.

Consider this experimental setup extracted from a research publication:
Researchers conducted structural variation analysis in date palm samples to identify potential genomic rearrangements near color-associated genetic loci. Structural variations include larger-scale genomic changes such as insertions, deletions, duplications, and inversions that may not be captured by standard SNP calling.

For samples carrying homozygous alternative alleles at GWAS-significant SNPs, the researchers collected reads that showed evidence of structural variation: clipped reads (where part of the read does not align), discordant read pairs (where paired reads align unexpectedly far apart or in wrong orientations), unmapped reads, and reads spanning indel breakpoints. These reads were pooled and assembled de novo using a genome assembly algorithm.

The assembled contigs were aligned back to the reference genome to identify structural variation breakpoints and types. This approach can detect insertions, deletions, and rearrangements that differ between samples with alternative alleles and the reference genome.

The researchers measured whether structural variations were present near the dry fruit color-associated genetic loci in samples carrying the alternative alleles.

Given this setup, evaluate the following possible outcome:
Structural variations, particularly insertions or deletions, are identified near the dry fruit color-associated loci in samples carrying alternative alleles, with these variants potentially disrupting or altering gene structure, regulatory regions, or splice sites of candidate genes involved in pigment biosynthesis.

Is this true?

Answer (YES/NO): NO